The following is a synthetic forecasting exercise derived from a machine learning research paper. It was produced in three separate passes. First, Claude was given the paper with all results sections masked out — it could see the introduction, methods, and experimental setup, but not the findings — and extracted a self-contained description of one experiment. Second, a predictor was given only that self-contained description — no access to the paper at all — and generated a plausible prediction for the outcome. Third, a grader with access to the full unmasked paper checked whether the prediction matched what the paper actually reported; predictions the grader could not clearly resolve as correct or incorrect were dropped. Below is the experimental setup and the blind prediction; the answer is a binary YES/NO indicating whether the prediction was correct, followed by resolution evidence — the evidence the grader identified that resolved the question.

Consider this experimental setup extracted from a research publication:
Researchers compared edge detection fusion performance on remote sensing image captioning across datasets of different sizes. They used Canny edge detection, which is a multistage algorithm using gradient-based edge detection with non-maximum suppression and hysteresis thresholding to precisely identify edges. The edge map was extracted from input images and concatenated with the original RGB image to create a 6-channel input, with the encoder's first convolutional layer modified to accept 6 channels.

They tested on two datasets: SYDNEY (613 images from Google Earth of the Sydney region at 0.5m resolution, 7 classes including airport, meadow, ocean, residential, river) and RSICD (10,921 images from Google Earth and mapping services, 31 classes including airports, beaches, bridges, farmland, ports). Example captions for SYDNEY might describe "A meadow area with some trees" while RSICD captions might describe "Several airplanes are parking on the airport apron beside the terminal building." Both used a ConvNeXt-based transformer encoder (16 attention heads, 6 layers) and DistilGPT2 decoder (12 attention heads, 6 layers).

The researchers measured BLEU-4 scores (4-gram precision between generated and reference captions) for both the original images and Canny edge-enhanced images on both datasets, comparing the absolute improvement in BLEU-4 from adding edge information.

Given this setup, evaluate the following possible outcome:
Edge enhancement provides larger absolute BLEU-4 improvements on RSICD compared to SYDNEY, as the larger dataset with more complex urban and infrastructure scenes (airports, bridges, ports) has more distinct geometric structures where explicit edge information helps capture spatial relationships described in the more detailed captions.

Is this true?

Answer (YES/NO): NO